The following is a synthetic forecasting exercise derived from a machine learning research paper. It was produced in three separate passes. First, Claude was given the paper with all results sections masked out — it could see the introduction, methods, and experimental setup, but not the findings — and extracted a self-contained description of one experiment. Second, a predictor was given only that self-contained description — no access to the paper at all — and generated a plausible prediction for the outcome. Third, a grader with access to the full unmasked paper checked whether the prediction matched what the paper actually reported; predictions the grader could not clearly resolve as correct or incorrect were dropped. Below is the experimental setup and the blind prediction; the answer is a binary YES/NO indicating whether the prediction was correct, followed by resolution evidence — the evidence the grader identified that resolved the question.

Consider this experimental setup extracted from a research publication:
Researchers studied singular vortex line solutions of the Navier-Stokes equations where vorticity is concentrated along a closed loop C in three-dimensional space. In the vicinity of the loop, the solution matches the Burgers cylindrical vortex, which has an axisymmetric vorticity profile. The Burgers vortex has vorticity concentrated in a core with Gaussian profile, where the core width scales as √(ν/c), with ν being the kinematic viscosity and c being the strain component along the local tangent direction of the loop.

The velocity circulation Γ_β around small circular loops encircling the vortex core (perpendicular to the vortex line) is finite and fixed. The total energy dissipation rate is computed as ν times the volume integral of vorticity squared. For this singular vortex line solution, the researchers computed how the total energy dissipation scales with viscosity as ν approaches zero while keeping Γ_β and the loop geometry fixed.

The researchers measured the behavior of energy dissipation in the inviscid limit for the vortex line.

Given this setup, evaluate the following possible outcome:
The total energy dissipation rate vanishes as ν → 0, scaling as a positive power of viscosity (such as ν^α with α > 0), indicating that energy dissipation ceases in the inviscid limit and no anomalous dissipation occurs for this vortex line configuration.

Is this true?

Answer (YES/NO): NO